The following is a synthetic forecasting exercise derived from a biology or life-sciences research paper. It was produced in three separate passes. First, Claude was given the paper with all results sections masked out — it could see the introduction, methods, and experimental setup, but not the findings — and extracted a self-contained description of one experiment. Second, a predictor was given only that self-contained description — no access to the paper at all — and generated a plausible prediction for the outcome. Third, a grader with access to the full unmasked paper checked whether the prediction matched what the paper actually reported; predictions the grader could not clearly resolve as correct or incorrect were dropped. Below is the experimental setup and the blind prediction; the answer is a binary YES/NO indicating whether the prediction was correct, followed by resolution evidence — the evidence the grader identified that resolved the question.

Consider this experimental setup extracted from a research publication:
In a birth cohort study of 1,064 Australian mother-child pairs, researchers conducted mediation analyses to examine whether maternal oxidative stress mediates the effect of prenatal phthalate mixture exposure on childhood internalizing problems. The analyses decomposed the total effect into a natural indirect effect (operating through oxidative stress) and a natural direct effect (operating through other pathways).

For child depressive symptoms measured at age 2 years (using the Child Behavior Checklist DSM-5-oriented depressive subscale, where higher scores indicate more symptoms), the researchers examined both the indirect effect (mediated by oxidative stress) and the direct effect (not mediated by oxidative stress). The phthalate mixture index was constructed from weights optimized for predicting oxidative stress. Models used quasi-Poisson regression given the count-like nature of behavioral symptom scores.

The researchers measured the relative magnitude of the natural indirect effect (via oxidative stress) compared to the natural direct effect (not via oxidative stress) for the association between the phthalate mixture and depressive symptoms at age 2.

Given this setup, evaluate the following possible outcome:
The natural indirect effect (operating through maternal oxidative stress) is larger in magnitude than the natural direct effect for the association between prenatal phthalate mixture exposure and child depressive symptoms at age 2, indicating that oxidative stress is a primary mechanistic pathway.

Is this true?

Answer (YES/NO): NO